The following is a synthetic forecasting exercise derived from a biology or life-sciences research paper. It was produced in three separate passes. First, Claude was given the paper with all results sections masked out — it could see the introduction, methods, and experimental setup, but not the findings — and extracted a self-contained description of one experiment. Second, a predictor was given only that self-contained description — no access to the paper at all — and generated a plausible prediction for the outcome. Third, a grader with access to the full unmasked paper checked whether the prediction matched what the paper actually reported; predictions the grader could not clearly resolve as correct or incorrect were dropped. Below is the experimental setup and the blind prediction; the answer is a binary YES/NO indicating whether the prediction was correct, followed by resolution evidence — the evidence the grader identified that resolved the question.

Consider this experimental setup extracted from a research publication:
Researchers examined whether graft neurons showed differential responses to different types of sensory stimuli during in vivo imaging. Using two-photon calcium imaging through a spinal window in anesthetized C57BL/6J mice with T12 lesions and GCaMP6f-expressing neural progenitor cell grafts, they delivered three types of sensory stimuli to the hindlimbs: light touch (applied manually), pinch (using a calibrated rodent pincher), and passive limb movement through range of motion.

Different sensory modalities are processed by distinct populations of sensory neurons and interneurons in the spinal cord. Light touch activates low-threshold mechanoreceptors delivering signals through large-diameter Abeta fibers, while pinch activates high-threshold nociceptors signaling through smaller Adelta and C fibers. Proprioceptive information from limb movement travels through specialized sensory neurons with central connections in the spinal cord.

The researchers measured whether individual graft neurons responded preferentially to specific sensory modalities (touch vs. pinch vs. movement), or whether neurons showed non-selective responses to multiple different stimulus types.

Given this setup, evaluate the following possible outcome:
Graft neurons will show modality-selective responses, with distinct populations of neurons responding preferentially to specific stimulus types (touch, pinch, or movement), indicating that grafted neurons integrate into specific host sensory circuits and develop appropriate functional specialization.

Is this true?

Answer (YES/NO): YES